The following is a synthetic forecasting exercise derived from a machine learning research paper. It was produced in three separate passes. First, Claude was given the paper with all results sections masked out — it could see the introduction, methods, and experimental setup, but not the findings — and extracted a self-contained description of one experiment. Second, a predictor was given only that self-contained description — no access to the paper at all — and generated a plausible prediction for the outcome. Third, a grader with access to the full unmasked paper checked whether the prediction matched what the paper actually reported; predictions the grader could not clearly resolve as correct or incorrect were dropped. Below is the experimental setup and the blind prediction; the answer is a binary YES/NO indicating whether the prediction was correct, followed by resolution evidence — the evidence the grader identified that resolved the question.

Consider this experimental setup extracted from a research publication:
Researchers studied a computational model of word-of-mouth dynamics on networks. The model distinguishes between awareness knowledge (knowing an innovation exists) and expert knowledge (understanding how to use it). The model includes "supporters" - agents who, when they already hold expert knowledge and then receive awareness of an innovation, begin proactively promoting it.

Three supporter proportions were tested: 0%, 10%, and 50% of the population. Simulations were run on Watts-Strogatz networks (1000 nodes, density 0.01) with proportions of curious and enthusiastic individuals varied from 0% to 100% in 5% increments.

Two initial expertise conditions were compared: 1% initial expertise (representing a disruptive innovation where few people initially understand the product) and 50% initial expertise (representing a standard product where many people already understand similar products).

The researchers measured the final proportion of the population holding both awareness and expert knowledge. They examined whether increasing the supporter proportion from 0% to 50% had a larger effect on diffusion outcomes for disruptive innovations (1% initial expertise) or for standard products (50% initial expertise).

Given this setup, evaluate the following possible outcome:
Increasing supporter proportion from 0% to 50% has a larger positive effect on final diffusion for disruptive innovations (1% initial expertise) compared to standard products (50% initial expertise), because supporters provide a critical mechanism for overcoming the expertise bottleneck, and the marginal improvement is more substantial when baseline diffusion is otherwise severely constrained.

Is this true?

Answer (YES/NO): NO